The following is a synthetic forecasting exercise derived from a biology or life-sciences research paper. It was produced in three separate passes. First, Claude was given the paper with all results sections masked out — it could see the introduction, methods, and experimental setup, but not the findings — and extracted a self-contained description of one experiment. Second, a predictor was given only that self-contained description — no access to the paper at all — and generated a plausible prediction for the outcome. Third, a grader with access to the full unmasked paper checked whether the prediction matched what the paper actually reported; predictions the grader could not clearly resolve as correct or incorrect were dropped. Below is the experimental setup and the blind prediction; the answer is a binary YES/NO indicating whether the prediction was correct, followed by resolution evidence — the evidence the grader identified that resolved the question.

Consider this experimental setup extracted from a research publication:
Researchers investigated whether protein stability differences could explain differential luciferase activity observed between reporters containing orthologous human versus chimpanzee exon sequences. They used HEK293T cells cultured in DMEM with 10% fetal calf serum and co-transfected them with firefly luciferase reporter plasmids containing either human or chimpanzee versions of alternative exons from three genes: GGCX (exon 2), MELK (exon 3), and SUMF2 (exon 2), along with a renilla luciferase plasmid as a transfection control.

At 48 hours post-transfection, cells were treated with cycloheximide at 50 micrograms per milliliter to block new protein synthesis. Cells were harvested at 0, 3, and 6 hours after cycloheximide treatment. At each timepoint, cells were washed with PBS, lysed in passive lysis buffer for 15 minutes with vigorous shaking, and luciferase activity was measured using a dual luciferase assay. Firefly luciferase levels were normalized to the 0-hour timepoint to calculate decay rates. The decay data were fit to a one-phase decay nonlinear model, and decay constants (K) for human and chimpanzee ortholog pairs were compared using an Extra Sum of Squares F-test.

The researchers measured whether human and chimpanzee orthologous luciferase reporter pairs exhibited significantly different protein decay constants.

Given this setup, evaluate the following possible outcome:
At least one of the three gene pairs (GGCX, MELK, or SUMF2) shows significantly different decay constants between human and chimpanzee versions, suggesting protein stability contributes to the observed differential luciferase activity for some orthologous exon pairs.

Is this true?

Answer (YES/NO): NO